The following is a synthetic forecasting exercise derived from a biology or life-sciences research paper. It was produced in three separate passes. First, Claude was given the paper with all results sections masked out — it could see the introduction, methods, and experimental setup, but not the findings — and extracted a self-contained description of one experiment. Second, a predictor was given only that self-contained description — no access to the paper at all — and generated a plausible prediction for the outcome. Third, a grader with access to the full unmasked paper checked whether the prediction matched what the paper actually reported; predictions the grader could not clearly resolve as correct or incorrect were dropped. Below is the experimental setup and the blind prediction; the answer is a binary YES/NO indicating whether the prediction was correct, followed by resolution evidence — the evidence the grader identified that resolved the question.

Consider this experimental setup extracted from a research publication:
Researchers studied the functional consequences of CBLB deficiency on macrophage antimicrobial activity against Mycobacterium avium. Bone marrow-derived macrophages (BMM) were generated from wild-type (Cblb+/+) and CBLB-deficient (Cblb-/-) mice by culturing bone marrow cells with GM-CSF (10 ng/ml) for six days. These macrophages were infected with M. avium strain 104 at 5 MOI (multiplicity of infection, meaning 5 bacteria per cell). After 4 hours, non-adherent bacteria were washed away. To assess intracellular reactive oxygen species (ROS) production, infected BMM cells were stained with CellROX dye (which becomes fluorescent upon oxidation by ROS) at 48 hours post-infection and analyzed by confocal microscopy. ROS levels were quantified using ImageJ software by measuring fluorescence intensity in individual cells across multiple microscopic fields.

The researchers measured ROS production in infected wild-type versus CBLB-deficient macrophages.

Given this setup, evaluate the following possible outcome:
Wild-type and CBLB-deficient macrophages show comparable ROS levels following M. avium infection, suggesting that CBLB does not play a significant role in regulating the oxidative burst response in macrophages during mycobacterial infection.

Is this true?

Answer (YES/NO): NO